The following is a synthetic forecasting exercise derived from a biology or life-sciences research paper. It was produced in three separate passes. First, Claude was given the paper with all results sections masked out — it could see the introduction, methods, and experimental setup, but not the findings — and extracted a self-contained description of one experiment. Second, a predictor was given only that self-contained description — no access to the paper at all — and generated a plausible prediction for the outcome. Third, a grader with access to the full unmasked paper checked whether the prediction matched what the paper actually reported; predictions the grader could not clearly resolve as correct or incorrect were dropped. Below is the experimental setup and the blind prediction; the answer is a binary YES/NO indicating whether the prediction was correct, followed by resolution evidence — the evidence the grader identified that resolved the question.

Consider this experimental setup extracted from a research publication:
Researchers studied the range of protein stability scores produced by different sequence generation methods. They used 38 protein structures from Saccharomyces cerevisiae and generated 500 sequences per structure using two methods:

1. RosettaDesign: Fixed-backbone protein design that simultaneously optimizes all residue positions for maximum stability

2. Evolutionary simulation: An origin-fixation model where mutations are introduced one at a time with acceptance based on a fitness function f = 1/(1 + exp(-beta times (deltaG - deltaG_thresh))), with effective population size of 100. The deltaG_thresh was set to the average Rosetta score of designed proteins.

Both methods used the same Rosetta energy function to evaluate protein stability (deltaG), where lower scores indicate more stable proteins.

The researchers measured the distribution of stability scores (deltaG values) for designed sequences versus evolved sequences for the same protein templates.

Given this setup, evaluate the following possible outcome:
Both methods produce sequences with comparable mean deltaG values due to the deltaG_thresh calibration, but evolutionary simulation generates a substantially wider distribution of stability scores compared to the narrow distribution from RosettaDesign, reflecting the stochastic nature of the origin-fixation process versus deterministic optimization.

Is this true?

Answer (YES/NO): NO